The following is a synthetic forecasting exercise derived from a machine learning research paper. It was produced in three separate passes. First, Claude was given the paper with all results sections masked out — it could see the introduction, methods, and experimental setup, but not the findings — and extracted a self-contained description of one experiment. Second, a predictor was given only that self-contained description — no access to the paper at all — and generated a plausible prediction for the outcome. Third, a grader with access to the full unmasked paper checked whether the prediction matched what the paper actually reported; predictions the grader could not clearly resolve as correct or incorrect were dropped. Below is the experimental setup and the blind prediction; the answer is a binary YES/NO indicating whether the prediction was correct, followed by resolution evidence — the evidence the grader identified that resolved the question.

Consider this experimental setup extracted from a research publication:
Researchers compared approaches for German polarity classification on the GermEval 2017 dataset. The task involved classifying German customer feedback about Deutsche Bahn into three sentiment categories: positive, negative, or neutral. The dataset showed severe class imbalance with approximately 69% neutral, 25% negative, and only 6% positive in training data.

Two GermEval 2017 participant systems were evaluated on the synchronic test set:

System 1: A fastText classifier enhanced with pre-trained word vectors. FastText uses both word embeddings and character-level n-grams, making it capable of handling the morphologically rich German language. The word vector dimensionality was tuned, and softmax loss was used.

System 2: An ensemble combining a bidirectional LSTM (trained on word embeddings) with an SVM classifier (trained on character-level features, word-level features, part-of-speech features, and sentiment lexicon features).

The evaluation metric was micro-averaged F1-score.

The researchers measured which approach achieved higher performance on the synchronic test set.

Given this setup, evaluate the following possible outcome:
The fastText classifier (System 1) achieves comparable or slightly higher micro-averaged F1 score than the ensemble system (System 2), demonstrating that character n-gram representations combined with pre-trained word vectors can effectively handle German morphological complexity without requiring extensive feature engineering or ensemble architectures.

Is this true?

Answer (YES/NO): YES